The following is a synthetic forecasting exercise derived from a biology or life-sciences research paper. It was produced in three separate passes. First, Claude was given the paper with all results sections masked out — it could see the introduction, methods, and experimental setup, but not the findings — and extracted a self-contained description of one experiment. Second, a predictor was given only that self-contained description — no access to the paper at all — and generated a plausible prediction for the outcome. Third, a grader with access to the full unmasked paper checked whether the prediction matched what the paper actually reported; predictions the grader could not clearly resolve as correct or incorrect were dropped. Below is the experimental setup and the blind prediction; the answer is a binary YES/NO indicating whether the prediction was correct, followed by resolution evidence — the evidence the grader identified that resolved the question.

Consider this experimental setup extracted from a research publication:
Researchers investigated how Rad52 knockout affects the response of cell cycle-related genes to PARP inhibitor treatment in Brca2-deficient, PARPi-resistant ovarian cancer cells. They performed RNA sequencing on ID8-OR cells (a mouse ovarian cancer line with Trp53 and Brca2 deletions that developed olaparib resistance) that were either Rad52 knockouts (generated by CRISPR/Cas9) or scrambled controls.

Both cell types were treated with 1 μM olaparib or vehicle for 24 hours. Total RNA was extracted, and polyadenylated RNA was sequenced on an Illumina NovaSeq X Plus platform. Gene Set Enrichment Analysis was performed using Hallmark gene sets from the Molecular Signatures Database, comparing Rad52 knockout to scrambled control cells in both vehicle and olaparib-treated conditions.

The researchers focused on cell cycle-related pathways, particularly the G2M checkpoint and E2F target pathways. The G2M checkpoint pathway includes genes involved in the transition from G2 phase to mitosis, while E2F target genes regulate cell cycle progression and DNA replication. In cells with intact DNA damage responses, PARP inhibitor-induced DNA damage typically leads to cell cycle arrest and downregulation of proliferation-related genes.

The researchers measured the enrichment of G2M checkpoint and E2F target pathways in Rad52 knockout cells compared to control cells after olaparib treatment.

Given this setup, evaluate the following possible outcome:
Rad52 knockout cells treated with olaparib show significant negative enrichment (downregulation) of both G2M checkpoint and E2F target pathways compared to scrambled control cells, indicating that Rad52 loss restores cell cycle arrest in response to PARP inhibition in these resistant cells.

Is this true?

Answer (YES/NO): NO